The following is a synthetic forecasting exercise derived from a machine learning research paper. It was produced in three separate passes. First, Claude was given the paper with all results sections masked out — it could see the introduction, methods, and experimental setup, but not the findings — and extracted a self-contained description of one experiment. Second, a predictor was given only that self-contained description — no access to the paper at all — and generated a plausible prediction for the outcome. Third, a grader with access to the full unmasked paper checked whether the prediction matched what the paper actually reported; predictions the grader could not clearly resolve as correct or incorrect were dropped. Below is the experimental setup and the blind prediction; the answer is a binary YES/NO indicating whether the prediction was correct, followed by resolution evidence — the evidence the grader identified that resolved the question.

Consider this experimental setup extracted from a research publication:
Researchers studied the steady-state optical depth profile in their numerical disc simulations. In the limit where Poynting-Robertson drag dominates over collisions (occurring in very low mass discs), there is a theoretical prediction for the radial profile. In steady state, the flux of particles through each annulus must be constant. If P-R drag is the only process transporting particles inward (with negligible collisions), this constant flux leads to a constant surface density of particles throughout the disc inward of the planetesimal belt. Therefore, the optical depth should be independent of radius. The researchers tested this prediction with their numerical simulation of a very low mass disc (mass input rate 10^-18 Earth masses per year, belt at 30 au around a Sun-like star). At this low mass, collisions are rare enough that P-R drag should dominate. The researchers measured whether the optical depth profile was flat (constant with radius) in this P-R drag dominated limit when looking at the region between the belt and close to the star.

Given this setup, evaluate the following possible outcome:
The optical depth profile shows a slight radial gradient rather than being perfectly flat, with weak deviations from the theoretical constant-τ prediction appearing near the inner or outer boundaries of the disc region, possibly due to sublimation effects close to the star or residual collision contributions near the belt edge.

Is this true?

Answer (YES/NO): NO